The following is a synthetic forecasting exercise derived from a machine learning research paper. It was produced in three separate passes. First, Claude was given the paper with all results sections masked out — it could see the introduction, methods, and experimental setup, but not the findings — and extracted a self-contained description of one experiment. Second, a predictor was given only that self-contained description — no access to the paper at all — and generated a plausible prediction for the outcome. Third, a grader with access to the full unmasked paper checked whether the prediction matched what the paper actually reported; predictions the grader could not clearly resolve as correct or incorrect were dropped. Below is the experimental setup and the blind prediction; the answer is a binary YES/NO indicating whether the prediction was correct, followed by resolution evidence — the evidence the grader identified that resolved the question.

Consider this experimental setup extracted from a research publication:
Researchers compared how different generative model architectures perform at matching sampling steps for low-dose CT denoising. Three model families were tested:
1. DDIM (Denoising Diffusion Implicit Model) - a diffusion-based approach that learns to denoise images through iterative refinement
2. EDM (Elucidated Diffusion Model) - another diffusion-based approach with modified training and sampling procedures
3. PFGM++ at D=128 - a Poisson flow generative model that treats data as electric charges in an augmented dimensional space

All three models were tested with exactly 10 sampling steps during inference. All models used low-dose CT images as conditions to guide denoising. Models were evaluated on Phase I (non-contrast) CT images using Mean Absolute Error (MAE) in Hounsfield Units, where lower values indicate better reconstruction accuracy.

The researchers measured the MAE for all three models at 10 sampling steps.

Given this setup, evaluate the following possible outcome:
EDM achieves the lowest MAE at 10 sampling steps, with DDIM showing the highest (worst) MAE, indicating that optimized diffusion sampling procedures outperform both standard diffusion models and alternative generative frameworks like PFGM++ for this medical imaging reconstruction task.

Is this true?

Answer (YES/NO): NO